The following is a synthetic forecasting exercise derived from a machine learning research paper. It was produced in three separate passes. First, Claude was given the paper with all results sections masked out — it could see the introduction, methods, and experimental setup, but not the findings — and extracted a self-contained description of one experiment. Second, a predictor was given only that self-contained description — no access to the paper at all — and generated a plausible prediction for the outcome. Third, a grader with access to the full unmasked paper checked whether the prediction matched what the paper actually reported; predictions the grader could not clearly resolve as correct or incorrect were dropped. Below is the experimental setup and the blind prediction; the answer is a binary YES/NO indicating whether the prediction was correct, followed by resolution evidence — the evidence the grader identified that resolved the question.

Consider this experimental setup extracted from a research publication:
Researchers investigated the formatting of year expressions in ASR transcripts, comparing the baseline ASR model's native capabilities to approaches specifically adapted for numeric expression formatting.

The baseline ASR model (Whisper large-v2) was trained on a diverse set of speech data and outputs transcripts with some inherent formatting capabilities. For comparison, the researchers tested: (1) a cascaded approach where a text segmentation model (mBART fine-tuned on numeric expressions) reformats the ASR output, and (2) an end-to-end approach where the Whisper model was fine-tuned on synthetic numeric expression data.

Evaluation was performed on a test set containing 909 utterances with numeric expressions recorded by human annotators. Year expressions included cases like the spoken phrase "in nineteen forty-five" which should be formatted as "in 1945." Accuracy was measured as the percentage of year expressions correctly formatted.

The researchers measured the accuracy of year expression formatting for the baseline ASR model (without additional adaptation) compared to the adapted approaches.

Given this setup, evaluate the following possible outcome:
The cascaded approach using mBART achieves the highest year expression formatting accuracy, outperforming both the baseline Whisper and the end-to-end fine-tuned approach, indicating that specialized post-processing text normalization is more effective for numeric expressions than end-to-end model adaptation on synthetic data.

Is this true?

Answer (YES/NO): NO